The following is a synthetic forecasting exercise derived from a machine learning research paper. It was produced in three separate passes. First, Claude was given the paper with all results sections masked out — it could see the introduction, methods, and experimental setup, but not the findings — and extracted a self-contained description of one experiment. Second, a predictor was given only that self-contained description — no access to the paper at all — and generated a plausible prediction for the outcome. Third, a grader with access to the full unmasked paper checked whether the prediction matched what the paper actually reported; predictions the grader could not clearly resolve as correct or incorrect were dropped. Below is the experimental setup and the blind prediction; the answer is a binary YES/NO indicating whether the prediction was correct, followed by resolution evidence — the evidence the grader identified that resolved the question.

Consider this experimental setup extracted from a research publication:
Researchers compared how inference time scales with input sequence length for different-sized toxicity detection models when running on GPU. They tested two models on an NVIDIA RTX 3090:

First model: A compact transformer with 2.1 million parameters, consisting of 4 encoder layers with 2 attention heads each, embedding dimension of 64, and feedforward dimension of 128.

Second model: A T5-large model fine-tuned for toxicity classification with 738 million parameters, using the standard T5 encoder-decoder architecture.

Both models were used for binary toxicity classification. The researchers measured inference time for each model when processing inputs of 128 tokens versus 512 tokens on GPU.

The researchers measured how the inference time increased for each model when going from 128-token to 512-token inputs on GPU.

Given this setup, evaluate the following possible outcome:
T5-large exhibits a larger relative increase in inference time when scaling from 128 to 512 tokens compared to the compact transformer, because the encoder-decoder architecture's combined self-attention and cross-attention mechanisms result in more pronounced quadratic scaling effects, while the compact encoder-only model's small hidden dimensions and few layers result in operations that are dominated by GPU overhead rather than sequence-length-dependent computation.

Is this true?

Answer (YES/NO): NO